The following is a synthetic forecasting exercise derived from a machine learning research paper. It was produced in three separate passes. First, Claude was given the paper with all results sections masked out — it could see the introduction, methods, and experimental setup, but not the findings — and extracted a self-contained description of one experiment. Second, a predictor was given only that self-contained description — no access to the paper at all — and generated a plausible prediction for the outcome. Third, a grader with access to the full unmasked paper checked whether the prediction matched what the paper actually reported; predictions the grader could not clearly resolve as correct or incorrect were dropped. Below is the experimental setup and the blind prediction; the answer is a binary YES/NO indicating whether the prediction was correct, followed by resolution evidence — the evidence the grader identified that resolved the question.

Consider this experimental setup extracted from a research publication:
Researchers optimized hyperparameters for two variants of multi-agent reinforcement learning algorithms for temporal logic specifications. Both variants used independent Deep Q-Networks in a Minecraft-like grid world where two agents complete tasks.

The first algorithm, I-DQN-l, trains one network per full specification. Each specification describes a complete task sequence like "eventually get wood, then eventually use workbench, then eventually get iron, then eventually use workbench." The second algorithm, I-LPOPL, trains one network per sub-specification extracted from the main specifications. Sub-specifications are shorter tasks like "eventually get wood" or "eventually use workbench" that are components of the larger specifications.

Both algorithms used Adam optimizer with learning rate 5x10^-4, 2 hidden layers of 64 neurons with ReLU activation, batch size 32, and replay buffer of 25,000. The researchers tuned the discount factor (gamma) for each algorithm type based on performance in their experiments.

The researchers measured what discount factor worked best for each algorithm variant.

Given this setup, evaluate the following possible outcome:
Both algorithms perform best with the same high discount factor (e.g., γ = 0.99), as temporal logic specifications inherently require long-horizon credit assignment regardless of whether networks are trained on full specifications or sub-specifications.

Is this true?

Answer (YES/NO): NO